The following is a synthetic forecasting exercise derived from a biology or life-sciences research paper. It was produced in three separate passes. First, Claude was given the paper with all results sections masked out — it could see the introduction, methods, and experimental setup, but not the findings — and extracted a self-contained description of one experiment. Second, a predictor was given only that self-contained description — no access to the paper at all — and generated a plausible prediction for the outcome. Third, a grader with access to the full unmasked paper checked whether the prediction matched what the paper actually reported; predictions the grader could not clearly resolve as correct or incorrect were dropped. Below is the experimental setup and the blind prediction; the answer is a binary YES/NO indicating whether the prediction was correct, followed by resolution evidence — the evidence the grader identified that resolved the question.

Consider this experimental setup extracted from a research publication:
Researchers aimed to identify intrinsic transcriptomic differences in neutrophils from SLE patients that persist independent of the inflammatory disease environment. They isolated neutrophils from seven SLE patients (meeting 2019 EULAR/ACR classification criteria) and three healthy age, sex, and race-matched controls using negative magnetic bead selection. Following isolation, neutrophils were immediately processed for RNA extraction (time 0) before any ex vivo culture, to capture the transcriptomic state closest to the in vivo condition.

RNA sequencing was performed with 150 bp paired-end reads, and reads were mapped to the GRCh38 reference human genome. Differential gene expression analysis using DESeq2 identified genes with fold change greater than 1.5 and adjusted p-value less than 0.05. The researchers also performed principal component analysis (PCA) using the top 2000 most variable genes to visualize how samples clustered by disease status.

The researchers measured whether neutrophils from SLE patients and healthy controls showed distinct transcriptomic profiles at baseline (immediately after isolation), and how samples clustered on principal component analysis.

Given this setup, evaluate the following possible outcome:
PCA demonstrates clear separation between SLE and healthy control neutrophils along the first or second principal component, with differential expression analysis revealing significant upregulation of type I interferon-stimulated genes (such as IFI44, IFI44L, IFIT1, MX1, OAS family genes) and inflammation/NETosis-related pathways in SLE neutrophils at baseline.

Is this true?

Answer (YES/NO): NO